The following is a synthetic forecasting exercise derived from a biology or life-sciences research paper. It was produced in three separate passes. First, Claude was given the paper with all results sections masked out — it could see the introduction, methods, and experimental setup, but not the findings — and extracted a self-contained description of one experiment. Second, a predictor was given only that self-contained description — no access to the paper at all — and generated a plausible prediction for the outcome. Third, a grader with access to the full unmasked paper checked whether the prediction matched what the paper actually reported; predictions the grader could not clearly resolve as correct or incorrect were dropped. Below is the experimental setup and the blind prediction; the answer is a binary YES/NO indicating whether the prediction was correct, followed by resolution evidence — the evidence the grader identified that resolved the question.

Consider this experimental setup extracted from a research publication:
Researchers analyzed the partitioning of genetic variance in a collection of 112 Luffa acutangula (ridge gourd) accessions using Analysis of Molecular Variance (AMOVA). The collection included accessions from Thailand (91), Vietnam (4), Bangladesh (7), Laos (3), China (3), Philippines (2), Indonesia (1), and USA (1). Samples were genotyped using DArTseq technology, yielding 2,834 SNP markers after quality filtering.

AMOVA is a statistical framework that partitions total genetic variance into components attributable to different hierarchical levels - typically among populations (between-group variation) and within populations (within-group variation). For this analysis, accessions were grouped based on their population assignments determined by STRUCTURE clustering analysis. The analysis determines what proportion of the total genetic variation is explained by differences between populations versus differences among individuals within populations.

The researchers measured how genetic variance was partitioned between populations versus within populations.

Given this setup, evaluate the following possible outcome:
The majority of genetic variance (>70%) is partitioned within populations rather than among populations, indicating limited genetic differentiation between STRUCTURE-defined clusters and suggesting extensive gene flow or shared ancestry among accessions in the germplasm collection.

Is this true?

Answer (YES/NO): YES